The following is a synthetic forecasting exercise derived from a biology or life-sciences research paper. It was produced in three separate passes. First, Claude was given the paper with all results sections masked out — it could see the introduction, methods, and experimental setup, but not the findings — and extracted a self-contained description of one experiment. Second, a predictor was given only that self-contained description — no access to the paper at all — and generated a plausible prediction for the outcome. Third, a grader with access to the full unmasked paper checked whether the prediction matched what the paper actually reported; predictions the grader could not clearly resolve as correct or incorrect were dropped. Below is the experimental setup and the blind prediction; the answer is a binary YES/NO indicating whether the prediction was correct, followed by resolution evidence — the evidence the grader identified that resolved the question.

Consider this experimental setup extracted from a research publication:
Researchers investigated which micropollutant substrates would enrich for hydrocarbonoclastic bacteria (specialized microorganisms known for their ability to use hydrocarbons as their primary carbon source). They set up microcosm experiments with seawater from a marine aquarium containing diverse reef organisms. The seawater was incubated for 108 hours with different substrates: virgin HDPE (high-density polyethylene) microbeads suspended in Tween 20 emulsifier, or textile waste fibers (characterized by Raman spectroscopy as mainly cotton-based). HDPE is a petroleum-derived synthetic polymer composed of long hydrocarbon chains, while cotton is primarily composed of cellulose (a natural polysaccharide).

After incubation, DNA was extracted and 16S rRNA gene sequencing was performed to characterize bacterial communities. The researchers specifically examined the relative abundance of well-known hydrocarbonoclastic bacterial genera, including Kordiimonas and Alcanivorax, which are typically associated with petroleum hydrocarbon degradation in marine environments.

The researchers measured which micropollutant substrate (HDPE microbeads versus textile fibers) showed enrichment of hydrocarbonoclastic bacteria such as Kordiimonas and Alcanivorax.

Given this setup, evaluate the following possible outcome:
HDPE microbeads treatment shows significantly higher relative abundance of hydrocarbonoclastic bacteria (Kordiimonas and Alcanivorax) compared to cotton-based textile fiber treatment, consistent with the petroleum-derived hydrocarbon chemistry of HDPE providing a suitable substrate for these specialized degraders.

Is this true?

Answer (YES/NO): NO